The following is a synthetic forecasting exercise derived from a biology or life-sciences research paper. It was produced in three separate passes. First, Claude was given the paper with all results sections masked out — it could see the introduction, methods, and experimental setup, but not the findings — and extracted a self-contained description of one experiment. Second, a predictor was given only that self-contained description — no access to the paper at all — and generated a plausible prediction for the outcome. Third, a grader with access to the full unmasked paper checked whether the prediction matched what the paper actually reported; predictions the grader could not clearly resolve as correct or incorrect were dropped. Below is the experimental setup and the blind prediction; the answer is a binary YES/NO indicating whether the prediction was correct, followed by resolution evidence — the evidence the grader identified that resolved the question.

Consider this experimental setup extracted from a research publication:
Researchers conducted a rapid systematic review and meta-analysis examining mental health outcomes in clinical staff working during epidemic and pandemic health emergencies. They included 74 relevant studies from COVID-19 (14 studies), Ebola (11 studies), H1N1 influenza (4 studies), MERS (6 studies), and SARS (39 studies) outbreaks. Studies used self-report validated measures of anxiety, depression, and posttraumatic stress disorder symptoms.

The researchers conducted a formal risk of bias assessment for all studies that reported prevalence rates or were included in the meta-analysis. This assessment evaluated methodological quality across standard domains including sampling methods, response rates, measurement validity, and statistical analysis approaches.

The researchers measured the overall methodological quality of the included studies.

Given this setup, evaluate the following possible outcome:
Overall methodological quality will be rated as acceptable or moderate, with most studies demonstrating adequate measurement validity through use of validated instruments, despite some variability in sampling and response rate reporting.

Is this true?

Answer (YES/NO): NO